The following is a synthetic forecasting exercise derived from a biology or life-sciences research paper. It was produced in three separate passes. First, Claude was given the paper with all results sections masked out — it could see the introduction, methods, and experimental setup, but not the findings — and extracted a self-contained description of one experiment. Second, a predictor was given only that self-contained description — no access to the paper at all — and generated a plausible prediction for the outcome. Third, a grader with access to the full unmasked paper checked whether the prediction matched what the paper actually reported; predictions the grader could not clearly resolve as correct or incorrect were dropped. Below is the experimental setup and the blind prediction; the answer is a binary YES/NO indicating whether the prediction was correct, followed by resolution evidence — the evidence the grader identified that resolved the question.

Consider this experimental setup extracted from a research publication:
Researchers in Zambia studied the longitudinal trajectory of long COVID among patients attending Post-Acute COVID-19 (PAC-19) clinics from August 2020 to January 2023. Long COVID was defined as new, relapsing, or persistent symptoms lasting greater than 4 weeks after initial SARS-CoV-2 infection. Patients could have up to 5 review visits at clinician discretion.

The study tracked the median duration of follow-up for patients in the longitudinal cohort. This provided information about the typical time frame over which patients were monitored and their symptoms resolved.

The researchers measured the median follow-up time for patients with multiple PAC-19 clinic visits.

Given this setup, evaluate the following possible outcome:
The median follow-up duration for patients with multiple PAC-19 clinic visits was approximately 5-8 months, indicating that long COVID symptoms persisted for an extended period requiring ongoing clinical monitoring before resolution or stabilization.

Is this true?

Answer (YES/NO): NO